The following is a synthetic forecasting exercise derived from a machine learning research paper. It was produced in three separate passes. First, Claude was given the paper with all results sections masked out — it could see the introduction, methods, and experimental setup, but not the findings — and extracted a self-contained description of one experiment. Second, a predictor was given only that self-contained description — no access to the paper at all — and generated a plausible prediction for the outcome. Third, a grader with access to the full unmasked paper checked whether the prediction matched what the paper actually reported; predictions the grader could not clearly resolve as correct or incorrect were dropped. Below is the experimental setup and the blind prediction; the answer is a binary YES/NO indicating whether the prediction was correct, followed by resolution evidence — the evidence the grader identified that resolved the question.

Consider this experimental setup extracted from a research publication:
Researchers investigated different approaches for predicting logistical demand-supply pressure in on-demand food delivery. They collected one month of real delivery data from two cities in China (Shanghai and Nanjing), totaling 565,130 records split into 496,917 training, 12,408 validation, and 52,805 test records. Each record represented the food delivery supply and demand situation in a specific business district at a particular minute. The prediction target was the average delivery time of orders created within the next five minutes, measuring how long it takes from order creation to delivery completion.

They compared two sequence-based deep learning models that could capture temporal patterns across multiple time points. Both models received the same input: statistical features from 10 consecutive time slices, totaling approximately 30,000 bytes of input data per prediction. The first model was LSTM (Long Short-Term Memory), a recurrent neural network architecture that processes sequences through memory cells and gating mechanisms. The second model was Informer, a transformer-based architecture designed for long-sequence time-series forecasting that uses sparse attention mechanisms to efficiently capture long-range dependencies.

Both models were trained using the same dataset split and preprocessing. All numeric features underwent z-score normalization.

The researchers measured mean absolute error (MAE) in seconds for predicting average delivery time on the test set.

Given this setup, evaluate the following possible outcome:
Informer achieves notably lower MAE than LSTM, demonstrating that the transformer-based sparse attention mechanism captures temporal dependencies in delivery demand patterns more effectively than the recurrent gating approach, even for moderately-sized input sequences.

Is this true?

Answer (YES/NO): NO